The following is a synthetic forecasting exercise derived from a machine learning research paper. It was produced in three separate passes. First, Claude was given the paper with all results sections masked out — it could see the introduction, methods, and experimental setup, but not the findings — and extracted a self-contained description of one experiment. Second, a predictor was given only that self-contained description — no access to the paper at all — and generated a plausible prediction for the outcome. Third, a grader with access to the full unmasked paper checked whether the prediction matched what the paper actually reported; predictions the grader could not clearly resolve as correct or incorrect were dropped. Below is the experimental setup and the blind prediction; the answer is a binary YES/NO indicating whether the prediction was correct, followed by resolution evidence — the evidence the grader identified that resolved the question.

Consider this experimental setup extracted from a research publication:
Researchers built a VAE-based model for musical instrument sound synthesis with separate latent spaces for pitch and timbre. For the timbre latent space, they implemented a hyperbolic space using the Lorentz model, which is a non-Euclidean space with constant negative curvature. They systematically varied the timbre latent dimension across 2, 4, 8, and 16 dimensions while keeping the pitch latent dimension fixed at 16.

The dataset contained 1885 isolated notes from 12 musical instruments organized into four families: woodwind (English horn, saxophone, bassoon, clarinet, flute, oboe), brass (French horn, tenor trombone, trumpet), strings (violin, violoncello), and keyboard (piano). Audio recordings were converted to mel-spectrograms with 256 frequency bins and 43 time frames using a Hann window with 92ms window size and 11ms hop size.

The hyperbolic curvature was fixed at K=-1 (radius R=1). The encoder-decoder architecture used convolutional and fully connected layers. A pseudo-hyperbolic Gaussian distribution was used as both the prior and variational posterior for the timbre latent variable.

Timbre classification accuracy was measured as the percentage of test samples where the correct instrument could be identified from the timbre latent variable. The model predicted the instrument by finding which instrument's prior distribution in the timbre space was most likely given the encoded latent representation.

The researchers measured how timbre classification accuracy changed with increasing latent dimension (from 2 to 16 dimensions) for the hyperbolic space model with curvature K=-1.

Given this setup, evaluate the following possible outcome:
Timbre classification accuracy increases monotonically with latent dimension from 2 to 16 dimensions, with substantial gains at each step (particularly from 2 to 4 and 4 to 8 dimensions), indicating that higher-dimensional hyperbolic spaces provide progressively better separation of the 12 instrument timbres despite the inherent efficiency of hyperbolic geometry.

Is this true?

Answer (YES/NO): NO